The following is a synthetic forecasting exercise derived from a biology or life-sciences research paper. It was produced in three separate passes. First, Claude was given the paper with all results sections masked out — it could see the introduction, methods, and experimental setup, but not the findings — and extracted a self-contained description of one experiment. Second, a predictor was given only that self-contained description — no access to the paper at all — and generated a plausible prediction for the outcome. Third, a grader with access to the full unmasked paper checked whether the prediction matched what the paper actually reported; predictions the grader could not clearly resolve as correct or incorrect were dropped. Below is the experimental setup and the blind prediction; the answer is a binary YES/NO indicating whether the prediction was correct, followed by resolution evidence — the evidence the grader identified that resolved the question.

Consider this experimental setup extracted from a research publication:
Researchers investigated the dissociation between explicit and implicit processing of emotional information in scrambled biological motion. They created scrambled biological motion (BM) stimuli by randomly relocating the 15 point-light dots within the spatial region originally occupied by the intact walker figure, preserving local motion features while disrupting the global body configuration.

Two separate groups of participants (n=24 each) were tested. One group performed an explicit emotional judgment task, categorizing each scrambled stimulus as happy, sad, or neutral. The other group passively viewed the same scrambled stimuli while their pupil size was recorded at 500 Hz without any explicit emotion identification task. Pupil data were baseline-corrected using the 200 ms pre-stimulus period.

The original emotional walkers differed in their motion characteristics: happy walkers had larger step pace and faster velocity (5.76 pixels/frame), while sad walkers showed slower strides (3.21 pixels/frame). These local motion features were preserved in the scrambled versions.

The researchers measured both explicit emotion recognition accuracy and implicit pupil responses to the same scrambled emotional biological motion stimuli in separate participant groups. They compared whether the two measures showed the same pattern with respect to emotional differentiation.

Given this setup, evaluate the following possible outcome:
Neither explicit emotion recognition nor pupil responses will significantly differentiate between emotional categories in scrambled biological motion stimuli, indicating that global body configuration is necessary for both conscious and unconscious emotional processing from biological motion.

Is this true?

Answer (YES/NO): NO